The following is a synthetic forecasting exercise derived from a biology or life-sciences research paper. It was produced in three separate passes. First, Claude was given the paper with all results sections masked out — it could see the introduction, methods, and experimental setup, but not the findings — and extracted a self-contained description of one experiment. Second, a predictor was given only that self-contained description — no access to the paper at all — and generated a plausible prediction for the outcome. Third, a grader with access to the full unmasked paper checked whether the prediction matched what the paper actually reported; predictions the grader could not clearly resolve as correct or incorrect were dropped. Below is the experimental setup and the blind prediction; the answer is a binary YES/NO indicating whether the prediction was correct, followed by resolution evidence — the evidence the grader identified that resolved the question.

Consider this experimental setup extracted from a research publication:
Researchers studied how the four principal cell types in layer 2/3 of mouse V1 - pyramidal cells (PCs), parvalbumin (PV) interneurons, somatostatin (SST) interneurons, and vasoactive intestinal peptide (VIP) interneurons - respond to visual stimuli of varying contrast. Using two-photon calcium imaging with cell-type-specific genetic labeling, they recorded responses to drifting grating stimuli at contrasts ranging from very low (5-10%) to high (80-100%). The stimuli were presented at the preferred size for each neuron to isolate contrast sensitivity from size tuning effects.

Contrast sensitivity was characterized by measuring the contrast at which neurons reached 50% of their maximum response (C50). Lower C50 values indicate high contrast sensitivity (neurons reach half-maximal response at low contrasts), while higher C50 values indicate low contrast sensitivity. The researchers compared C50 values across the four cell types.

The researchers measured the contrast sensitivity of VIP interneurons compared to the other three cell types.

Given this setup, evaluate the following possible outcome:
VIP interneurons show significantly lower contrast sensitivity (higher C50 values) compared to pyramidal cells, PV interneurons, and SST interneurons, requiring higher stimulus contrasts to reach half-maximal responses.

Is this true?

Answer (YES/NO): NO